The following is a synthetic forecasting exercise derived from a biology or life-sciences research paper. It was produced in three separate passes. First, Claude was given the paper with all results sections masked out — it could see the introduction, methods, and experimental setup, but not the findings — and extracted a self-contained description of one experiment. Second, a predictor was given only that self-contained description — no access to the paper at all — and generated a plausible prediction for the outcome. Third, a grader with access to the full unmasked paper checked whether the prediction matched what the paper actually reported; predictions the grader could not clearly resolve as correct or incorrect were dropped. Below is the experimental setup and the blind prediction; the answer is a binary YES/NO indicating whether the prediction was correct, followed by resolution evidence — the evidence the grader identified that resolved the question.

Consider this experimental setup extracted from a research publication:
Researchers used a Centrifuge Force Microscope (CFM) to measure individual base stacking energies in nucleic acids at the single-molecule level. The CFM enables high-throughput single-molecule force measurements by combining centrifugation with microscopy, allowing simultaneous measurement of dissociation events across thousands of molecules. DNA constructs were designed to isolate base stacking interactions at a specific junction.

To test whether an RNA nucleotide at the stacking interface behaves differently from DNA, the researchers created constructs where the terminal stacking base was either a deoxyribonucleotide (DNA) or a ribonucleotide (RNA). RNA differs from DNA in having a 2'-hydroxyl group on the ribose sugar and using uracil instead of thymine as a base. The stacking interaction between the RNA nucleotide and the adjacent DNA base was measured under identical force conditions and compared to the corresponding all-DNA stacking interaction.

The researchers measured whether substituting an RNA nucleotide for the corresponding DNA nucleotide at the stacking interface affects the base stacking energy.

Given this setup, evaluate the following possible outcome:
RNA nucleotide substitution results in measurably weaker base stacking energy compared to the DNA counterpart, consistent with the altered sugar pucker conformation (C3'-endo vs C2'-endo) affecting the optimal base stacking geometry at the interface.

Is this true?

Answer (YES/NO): NO